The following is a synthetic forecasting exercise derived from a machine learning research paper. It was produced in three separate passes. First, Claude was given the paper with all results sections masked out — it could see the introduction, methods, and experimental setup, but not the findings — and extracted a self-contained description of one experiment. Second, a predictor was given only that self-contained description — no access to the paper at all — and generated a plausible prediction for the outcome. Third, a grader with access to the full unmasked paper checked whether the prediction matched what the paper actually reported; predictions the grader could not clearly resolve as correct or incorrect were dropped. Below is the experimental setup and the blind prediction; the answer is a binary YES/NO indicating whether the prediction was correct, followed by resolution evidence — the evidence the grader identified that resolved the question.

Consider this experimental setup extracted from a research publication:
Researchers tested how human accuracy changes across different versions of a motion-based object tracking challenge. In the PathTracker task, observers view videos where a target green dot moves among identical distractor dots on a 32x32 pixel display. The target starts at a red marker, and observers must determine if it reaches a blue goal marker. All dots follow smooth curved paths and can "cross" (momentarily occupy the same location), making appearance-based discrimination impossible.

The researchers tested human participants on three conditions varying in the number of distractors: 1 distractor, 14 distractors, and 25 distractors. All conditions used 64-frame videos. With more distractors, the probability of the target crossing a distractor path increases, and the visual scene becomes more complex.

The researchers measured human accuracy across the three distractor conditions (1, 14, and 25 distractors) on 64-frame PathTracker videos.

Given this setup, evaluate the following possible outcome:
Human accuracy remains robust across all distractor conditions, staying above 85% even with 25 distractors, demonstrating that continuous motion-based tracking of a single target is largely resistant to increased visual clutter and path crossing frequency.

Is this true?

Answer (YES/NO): NO